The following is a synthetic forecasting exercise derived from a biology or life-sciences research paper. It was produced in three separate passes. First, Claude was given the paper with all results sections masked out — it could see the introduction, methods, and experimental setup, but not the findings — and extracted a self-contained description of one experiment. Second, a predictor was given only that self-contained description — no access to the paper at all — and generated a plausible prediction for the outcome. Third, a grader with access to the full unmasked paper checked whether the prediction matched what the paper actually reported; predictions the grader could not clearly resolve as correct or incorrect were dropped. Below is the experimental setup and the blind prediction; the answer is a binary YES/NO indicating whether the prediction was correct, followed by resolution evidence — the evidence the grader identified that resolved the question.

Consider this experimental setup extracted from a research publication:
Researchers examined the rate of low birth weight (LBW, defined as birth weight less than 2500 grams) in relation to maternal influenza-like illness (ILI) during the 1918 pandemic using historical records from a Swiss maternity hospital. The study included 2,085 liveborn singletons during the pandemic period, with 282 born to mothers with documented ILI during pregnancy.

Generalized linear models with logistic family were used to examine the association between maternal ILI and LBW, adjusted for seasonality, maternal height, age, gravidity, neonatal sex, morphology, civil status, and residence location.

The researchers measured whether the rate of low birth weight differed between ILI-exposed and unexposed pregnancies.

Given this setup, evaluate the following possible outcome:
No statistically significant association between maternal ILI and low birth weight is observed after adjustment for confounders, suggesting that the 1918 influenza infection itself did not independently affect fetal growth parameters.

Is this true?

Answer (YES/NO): NO